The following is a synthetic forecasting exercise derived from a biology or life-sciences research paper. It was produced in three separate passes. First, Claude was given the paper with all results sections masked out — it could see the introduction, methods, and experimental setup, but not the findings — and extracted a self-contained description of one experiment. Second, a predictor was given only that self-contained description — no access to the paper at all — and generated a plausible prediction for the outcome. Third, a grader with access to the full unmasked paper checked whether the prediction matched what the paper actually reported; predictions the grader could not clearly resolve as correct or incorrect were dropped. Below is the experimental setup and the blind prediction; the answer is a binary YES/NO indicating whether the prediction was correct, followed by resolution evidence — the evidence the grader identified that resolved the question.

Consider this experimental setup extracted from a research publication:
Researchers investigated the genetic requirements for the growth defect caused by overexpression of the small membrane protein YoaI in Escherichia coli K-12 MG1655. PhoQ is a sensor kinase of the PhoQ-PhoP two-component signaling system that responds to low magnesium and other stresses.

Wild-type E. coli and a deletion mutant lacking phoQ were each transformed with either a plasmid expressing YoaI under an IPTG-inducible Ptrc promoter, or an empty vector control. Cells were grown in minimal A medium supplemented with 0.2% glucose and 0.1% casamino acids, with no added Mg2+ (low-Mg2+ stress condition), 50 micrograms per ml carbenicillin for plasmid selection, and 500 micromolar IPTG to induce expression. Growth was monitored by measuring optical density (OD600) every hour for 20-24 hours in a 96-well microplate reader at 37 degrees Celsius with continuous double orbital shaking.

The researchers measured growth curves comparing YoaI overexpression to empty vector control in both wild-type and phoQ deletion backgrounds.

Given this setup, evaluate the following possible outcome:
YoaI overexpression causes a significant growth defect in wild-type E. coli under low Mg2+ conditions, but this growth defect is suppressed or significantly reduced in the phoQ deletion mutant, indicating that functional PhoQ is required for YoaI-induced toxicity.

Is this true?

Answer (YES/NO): YES